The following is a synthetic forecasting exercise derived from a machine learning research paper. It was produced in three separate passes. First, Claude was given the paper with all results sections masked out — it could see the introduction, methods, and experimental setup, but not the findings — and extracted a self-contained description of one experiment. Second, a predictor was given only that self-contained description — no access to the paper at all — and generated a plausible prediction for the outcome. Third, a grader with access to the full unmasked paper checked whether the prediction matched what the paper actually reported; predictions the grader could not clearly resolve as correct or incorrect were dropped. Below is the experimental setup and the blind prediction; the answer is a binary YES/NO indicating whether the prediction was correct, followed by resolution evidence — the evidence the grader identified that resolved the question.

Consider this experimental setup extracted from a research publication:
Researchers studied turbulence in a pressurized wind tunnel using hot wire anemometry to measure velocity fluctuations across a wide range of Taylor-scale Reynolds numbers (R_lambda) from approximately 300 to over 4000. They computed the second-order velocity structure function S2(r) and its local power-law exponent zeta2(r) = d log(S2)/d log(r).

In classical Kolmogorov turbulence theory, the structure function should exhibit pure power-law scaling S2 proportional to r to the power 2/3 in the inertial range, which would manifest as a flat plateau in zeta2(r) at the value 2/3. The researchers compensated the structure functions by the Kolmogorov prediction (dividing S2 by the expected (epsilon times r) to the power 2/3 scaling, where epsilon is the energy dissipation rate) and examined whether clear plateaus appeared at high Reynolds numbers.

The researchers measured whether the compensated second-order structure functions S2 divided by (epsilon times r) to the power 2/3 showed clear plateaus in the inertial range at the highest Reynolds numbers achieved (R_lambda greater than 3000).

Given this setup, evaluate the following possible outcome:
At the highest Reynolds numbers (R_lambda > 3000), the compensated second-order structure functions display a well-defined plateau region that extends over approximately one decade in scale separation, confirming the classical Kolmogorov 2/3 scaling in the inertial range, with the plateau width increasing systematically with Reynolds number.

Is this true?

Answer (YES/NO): NO